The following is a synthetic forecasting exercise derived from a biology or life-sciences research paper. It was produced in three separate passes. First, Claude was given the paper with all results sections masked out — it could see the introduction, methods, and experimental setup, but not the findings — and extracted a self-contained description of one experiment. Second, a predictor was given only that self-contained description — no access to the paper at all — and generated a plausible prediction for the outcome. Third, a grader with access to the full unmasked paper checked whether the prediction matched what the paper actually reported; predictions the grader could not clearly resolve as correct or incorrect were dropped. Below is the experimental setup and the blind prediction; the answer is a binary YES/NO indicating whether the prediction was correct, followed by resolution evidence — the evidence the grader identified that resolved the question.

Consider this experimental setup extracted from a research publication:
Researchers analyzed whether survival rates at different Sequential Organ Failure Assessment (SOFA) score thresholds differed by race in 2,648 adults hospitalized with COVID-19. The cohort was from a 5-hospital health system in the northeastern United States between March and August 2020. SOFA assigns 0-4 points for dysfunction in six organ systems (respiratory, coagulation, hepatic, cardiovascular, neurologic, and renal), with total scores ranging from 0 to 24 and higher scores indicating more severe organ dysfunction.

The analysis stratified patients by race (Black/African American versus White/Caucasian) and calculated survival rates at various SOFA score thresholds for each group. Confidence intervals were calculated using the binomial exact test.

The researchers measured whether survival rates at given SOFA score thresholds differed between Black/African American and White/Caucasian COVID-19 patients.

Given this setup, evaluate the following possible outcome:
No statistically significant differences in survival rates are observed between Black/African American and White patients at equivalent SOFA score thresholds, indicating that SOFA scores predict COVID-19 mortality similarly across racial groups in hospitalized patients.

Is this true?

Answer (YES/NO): YES